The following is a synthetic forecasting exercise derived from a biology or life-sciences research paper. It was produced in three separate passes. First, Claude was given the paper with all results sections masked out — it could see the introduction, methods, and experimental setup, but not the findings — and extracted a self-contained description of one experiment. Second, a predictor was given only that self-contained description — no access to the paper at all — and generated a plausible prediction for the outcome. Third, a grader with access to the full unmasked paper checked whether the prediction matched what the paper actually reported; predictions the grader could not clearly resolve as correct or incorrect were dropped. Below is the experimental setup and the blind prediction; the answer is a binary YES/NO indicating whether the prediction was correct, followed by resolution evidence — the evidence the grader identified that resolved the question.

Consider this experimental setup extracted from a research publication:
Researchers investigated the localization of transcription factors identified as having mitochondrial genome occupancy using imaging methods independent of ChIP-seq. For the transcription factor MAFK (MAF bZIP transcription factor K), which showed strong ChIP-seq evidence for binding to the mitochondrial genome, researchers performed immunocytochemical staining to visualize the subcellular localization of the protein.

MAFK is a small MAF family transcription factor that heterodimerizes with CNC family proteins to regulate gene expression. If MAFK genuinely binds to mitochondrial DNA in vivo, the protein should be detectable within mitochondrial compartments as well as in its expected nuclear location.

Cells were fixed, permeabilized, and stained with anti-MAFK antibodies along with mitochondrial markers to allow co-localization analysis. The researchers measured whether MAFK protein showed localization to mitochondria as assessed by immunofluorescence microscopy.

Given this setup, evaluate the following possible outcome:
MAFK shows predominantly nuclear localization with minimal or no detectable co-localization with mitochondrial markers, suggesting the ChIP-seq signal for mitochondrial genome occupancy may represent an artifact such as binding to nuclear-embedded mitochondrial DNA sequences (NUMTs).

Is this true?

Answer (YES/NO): NO